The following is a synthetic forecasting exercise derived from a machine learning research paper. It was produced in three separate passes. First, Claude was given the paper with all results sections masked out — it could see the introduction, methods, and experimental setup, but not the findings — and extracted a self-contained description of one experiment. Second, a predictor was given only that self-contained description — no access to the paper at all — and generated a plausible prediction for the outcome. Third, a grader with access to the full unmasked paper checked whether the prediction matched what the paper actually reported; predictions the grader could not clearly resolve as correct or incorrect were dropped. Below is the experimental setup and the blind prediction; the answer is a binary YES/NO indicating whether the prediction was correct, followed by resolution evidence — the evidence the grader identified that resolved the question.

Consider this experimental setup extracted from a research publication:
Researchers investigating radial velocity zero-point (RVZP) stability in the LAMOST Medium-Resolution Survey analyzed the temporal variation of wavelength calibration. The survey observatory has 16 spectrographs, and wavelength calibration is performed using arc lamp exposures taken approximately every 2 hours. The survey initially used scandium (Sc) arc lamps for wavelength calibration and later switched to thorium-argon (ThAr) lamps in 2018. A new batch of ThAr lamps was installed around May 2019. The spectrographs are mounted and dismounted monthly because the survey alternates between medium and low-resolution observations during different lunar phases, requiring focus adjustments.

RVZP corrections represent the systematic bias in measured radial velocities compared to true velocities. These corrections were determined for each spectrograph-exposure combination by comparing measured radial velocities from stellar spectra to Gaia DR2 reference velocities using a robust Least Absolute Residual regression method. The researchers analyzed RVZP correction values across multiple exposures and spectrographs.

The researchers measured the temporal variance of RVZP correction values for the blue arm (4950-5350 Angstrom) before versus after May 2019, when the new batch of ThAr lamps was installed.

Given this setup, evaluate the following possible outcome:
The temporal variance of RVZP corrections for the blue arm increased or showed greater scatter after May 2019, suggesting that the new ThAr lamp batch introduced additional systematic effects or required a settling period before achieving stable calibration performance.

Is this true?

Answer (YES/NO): YES